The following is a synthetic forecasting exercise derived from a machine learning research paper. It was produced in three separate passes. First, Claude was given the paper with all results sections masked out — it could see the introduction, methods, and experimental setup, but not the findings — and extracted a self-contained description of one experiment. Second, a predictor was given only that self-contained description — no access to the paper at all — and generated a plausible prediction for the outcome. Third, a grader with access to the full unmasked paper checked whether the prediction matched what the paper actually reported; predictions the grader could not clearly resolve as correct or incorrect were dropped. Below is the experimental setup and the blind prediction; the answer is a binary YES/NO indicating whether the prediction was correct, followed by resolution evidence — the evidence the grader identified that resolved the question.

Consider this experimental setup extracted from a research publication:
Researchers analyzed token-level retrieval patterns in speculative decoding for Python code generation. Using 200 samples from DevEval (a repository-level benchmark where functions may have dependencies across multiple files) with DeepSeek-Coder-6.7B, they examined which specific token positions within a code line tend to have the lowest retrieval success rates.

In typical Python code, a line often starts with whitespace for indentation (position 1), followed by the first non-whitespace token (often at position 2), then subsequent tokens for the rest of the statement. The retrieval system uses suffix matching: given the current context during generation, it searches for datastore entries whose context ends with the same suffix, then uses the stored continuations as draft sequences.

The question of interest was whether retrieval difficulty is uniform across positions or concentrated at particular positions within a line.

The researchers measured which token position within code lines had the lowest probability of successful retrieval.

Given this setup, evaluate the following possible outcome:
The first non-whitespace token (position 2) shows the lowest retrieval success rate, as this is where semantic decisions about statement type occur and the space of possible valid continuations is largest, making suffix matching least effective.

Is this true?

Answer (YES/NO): YES